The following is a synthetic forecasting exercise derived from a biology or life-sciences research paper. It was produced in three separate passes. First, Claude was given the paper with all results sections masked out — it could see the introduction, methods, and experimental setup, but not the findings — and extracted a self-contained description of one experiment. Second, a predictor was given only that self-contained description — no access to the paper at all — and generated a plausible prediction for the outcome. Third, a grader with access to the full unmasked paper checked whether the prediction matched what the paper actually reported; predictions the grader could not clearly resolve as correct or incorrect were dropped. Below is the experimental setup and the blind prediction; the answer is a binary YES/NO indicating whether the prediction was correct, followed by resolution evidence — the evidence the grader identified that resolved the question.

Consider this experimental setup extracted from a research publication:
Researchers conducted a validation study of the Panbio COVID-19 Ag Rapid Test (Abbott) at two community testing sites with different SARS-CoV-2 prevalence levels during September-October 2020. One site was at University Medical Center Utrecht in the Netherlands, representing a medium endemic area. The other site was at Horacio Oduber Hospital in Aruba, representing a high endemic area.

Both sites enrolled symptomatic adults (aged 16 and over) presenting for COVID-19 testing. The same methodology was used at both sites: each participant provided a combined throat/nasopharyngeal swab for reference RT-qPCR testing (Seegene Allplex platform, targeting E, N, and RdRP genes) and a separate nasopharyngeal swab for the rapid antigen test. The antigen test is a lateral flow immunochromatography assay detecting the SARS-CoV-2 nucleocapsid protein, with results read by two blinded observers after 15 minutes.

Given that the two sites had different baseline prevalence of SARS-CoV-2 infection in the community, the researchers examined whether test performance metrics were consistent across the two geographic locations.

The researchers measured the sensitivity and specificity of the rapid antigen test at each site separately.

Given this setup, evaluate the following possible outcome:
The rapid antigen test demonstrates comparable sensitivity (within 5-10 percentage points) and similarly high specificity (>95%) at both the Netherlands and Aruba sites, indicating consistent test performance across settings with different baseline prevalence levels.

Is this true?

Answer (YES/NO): YES